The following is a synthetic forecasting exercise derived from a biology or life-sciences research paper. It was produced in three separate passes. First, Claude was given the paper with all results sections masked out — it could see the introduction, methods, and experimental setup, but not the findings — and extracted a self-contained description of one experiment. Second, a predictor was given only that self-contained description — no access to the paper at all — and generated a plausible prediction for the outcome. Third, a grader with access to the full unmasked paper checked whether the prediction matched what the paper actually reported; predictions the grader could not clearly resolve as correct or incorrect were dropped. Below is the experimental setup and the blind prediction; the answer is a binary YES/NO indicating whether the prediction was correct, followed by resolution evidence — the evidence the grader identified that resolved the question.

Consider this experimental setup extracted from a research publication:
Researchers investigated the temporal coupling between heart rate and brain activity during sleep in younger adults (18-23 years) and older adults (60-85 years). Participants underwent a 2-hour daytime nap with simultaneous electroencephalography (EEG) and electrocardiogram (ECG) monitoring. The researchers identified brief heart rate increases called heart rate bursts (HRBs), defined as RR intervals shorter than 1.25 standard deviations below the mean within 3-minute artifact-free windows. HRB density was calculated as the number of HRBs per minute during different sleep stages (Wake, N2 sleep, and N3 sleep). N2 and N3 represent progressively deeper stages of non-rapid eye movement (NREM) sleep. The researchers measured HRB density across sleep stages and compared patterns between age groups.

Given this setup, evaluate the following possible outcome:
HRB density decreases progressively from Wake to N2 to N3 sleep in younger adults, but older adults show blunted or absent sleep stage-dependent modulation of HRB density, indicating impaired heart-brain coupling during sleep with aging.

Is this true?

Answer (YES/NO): NO